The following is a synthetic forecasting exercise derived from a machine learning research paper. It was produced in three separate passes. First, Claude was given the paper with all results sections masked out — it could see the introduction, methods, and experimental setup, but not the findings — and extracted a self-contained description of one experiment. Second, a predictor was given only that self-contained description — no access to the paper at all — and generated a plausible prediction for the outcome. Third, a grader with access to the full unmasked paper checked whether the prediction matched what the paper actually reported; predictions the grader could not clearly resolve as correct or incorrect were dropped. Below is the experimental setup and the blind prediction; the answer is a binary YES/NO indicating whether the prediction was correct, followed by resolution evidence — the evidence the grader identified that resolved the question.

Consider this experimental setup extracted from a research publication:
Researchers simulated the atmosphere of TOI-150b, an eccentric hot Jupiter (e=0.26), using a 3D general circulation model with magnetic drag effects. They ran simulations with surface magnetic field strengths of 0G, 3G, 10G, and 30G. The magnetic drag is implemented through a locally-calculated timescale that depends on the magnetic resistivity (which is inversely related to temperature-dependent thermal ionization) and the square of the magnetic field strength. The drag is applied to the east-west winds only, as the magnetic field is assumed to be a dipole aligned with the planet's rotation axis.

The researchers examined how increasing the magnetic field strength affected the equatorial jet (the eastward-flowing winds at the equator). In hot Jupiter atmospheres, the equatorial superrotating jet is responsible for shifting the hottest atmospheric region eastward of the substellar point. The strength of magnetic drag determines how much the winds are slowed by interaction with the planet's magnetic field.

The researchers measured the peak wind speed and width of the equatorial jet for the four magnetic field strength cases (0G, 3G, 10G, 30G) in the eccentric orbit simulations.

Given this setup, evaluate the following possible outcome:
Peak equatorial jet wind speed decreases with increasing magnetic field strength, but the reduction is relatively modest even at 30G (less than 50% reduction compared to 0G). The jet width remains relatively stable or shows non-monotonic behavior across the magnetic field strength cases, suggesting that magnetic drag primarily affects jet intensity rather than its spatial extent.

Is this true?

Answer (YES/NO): NO